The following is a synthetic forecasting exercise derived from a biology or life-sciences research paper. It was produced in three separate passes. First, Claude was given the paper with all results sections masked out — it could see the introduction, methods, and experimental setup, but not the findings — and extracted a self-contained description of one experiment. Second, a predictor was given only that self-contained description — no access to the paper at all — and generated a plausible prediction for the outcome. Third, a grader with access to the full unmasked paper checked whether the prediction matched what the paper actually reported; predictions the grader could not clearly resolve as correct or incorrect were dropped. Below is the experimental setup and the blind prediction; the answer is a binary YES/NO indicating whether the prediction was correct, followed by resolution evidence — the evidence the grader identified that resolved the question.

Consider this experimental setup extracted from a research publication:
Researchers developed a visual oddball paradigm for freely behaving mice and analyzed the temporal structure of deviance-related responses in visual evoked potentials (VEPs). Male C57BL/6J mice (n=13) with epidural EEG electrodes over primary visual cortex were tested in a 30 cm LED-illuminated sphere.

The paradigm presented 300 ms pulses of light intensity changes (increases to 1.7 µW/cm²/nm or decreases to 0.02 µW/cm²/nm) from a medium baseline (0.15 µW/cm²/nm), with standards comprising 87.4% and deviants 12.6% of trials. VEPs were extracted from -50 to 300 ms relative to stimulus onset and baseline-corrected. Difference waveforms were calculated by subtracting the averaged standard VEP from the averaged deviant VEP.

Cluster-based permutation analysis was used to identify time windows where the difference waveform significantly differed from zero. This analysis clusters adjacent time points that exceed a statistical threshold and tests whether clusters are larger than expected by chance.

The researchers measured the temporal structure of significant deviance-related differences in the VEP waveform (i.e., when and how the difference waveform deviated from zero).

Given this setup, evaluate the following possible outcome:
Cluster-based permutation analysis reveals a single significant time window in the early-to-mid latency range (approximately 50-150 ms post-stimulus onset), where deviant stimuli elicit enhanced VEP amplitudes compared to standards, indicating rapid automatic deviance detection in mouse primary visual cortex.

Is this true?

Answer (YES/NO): NO